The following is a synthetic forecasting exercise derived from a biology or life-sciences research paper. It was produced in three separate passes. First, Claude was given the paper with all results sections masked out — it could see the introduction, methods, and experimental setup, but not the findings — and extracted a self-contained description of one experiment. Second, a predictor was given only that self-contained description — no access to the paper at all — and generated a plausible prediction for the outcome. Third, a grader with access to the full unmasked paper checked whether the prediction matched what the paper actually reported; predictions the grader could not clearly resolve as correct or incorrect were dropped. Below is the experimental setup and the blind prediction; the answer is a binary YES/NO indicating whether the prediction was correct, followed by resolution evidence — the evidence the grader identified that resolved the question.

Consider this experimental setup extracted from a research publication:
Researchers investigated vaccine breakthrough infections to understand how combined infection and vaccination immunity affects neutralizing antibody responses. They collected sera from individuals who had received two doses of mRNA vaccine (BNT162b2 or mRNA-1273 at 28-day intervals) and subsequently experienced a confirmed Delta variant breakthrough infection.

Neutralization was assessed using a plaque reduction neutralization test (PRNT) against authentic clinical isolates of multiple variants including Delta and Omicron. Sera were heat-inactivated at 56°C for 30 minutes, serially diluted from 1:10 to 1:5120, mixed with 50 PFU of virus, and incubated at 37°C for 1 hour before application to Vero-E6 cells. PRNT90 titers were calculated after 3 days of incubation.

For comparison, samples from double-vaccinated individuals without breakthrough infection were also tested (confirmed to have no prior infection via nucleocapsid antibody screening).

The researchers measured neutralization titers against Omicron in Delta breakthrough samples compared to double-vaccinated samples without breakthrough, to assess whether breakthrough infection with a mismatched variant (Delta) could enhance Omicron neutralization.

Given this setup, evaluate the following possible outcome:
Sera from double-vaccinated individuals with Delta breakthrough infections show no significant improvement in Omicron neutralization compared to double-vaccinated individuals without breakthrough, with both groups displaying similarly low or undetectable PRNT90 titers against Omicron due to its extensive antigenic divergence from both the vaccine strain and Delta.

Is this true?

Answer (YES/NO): NO